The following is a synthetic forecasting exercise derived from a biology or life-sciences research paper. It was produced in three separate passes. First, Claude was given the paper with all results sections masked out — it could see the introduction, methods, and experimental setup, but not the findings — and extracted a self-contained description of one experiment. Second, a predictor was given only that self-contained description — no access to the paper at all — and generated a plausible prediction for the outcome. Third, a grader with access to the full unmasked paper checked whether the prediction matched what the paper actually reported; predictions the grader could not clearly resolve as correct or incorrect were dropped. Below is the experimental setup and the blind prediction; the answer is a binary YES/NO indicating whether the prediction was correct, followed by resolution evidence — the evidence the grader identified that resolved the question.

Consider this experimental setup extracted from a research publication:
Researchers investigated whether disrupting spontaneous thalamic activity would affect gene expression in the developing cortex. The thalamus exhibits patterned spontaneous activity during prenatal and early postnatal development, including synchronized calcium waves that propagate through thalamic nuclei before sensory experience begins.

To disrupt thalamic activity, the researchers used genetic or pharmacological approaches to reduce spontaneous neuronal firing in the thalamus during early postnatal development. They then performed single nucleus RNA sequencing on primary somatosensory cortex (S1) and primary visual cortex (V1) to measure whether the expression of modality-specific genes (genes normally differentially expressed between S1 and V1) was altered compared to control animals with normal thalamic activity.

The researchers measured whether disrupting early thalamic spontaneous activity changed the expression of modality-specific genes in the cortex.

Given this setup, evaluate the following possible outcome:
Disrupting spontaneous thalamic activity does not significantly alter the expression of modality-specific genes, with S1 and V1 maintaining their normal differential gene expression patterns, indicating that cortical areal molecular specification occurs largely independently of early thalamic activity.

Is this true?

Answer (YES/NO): NO